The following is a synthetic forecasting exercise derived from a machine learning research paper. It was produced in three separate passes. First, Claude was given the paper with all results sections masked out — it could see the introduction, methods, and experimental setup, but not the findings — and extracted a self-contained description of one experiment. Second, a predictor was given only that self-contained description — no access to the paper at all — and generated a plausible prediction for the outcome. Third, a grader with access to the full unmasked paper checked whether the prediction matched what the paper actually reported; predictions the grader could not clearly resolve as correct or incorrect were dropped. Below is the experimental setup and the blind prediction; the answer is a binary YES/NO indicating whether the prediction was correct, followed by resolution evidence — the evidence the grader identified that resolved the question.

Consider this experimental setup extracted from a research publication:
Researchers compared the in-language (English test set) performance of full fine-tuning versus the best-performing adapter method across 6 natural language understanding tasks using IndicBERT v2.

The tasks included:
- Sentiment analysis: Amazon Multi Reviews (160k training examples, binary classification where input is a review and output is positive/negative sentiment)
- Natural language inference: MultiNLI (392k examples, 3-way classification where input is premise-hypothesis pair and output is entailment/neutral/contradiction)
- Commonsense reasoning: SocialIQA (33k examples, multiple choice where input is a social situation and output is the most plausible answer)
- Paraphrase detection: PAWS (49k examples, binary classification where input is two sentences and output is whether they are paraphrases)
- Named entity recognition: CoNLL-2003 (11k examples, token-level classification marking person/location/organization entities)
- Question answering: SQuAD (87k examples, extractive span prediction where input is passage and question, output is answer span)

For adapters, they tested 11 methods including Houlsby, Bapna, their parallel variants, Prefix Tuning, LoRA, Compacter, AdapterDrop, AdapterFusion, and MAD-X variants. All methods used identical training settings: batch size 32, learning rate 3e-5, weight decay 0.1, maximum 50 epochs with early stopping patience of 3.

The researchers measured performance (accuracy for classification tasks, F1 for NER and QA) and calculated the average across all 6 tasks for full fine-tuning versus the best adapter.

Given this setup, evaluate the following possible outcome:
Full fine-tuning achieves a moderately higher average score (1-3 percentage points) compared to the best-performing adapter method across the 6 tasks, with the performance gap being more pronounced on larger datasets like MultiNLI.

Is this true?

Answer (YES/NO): NO